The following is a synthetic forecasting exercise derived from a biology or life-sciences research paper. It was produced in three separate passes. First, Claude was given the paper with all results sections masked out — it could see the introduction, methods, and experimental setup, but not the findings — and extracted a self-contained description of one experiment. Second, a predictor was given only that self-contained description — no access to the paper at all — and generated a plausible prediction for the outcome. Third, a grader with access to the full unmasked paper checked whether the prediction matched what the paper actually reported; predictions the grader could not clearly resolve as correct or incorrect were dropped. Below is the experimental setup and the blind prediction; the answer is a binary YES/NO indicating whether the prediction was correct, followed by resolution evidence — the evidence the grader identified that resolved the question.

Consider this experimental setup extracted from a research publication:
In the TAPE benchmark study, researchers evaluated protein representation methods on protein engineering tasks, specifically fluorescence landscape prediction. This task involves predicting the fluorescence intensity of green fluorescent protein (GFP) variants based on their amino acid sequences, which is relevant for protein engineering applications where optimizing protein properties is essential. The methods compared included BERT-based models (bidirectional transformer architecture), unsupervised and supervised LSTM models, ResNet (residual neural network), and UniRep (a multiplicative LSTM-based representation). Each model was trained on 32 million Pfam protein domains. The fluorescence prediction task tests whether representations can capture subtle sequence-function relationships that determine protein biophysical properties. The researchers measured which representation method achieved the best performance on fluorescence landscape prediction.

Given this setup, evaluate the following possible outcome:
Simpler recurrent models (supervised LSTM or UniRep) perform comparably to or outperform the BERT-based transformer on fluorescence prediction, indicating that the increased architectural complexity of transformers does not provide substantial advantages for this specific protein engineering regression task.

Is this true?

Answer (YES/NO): NO